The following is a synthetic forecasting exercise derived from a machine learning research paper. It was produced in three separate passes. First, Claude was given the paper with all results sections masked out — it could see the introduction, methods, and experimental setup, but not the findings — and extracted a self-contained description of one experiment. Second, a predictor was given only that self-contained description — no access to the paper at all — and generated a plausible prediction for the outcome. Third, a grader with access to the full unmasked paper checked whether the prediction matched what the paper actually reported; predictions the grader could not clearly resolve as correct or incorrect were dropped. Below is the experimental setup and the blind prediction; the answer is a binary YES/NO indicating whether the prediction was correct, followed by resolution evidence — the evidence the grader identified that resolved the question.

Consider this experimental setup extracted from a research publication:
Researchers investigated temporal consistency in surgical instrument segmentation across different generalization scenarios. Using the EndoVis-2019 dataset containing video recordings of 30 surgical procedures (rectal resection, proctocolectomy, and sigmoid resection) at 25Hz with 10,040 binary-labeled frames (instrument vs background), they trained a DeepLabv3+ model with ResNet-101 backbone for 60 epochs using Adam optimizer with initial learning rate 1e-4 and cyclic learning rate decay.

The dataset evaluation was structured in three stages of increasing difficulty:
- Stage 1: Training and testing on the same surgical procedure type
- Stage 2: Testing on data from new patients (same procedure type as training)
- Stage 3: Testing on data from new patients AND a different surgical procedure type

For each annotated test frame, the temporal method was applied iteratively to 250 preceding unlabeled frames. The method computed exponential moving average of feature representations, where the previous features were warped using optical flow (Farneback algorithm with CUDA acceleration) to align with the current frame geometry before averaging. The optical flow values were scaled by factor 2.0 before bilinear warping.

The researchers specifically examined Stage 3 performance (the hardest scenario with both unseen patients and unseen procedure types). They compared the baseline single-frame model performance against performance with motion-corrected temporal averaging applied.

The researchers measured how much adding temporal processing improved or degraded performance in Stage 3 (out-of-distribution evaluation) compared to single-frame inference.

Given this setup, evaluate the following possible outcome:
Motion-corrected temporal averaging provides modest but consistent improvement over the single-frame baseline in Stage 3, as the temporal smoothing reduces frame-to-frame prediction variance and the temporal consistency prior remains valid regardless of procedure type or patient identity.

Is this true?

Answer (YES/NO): NO